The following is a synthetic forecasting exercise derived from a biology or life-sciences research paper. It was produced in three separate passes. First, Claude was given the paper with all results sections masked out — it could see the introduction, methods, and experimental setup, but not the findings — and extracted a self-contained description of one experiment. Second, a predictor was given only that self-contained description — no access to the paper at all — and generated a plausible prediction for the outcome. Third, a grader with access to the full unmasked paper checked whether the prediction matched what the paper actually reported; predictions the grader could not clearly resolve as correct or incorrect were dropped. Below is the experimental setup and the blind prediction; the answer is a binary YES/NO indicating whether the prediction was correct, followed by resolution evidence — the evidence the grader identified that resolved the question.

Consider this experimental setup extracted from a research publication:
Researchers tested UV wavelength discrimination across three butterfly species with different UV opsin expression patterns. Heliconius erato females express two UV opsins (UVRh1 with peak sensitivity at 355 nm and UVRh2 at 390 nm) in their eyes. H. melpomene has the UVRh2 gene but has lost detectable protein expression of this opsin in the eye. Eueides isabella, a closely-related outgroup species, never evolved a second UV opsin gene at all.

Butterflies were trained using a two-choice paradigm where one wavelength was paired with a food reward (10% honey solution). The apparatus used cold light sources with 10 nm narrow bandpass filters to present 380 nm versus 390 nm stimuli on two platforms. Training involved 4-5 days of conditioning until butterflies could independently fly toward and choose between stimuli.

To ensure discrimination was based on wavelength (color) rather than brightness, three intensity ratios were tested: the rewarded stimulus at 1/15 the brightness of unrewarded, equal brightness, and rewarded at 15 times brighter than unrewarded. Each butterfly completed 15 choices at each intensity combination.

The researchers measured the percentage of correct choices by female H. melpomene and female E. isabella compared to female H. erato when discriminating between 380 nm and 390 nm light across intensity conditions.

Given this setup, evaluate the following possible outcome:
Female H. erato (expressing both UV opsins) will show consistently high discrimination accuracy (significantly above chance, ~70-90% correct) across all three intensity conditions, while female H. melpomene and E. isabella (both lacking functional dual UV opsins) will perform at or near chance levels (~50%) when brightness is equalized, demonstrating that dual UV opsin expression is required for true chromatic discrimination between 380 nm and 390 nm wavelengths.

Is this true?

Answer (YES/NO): YES